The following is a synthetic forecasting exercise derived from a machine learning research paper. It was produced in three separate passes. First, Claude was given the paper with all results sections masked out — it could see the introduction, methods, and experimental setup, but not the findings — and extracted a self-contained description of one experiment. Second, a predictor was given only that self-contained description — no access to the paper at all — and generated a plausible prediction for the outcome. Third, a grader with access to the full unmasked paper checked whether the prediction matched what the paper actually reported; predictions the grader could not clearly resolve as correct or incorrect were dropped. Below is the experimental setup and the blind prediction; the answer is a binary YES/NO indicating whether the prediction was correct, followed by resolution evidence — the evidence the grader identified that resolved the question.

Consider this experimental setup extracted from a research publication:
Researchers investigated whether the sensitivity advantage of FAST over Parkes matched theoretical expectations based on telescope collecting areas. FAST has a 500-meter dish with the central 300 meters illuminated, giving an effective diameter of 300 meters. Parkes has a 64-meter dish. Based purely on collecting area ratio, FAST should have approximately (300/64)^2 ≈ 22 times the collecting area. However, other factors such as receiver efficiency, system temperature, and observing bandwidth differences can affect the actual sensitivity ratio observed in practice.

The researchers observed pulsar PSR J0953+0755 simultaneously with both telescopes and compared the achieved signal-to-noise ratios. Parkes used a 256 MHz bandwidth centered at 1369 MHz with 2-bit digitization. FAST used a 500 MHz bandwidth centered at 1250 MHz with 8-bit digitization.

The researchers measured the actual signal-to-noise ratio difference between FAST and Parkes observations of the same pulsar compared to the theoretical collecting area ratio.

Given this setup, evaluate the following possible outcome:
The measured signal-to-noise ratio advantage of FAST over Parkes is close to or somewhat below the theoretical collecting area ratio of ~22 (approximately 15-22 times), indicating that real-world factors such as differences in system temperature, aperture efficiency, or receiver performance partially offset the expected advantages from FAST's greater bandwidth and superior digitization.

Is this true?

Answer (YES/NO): NO